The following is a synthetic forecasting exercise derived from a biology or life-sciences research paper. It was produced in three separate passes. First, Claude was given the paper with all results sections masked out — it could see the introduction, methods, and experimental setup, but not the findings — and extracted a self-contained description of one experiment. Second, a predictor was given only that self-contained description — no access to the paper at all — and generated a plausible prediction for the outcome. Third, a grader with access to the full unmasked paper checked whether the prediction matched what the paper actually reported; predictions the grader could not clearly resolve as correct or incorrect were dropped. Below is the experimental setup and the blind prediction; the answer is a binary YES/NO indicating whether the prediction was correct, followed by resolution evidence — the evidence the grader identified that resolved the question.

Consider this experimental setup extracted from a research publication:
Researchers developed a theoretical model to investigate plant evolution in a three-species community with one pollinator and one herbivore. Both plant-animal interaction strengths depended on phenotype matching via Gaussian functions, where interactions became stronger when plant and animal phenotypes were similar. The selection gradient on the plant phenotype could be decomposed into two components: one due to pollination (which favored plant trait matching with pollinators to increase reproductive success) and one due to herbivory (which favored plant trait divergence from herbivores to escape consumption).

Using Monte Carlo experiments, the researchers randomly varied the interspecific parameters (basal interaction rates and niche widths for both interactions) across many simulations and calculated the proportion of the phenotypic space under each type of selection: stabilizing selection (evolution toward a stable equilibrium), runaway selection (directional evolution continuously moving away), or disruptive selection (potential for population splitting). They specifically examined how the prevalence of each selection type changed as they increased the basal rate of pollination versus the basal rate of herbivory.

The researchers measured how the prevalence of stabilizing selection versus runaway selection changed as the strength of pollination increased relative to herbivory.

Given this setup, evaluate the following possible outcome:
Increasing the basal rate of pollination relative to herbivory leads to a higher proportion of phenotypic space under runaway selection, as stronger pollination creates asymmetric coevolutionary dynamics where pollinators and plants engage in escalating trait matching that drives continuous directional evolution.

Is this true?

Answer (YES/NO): NO